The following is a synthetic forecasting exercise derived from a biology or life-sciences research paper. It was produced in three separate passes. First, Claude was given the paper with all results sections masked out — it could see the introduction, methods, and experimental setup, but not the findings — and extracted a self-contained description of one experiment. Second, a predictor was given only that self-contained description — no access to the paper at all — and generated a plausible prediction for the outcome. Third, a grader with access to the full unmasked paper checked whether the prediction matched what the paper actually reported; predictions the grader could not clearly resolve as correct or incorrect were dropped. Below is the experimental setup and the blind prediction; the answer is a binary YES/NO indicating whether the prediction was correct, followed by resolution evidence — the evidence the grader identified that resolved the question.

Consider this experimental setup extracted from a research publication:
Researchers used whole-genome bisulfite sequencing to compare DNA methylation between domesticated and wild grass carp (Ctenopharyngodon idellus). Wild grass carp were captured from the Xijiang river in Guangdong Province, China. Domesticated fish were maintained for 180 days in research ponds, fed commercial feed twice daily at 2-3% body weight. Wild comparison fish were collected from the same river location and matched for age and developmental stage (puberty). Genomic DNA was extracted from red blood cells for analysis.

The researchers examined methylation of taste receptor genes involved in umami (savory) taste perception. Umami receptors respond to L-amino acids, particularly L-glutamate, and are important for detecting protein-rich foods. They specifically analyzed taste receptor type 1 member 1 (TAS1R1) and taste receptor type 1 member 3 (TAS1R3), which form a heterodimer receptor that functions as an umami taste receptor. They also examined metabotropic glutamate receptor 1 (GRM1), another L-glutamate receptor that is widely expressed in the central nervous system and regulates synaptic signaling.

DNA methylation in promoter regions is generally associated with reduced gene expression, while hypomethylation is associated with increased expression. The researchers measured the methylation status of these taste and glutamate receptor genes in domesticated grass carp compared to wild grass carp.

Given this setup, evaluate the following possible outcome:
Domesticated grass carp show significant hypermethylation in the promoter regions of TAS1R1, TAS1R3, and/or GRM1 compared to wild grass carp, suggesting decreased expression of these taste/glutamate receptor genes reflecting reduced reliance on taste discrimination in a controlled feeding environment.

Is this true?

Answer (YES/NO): NO